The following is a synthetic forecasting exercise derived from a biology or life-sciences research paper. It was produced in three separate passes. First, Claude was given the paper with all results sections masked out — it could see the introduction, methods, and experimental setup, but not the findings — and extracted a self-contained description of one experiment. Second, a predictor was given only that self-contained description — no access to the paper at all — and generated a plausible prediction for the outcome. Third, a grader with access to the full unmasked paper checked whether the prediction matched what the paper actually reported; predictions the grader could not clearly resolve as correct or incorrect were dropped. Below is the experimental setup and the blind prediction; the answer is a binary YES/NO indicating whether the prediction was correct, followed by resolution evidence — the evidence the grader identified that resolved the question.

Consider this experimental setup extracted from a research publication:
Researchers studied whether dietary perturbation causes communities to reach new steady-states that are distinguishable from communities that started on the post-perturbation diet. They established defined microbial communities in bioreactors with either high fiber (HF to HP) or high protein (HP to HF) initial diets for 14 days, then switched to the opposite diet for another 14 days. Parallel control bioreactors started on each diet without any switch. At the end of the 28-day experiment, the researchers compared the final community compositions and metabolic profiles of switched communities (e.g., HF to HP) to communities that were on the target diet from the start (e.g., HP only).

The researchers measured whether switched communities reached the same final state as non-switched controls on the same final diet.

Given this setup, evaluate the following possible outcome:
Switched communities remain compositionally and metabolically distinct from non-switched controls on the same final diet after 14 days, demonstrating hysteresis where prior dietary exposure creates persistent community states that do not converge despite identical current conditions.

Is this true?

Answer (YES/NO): NO